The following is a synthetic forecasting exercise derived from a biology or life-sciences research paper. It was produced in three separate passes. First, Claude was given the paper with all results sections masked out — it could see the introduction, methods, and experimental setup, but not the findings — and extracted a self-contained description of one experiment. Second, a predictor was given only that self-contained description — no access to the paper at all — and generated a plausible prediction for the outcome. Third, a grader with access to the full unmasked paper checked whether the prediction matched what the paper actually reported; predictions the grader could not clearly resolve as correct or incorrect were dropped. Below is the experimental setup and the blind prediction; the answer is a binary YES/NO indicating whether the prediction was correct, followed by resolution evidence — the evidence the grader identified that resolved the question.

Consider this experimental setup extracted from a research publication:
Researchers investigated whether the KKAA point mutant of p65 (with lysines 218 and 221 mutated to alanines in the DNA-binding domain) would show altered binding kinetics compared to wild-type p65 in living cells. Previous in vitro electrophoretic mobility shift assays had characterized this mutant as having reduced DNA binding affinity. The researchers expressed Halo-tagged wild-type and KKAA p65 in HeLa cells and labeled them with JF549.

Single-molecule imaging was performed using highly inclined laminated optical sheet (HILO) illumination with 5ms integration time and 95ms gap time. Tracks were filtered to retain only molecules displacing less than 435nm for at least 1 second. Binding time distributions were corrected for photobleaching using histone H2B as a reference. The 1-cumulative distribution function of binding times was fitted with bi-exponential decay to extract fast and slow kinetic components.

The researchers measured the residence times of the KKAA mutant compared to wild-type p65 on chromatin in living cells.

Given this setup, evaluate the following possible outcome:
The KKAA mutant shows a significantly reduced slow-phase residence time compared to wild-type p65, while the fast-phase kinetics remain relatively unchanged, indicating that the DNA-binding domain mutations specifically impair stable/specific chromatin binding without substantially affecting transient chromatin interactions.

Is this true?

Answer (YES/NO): YES